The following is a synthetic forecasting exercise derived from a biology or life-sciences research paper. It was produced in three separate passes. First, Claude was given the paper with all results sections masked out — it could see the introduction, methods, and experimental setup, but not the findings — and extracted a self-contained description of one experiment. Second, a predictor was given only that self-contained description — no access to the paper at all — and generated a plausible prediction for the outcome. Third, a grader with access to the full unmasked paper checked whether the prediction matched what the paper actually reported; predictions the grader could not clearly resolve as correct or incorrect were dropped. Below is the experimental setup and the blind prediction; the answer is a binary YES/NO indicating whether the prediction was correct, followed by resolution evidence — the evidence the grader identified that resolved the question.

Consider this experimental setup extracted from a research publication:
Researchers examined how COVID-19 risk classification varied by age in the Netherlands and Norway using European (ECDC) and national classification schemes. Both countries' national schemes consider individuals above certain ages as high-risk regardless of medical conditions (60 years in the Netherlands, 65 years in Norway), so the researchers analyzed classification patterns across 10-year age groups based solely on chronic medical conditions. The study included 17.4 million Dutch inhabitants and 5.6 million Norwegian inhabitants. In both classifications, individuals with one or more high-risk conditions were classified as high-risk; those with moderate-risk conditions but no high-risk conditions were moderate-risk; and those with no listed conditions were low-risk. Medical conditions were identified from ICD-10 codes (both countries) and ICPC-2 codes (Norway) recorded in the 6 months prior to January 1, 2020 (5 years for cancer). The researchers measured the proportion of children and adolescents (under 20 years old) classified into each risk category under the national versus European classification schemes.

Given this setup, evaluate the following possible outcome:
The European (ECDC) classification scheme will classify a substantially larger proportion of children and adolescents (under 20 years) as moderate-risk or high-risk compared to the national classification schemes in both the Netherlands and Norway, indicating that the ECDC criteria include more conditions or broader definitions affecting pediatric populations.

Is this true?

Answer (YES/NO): NO